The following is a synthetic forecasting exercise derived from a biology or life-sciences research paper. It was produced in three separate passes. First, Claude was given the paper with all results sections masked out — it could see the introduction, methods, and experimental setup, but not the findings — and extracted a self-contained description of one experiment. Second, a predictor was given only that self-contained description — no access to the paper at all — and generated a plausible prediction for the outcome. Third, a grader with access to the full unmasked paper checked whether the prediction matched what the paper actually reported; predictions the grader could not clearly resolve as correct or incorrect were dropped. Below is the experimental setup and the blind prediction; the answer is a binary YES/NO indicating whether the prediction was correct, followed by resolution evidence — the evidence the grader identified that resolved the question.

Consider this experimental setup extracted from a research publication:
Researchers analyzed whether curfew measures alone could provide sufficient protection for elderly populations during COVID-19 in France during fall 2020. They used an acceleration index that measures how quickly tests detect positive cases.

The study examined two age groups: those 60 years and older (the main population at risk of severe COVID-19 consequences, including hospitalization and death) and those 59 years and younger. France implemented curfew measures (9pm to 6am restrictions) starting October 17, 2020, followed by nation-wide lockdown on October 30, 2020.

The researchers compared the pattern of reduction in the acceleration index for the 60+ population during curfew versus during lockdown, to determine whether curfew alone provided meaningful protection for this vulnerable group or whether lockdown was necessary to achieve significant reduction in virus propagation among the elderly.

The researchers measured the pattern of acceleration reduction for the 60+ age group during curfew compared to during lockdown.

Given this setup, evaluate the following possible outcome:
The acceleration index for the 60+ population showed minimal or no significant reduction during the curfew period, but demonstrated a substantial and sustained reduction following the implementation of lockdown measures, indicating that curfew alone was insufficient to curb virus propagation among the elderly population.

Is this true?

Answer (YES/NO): NO